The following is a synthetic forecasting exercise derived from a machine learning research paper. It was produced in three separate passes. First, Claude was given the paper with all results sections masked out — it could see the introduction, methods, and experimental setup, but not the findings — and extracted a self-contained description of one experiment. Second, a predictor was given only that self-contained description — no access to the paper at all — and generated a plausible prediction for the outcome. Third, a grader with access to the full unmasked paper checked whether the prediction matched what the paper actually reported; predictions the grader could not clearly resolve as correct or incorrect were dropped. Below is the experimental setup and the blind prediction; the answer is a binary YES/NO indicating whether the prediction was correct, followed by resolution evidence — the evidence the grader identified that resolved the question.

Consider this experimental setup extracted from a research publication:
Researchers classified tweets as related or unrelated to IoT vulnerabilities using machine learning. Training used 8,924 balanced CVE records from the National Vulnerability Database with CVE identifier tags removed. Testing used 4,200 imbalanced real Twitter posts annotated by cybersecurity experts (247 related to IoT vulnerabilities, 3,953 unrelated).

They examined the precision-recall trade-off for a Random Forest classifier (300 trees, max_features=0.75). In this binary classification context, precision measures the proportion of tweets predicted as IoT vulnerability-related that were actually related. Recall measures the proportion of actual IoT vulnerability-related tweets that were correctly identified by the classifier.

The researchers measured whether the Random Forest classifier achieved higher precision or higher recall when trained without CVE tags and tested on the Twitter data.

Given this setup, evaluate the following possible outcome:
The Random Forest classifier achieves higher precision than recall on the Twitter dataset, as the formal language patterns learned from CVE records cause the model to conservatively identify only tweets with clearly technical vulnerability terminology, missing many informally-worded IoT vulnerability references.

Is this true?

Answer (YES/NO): NO